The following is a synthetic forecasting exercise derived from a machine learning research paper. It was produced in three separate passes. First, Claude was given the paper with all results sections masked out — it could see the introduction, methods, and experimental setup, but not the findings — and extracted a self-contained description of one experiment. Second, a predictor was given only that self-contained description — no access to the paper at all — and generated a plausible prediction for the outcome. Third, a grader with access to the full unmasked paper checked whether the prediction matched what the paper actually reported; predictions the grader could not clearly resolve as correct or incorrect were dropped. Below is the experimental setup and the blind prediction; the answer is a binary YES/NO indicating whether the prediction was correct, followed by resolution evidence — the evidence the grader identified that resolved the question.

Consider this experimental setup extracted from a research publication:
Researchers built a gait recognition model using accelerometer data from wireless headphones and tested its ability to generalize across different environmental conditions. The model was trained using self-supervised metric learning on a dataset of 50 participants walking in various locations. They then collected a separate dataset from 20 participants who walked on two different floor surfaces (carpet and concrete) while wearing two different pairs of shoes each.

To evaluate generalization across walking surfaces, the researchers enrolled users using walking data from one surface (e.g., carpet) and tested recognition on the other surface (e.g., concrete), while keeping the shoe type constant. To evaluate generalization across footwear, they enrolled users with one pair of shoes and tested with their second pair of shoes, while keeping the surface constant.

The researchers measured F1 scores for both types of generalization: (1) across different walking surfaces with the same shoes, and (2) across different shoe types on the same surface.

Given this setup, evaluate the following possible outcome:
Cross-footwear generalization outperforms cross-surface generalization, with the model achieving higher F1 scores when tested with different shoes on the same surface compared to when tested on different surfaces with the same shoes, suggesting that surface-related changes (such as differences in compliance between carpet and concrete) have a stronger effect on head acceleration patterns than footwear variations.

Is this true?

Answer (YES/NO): NO